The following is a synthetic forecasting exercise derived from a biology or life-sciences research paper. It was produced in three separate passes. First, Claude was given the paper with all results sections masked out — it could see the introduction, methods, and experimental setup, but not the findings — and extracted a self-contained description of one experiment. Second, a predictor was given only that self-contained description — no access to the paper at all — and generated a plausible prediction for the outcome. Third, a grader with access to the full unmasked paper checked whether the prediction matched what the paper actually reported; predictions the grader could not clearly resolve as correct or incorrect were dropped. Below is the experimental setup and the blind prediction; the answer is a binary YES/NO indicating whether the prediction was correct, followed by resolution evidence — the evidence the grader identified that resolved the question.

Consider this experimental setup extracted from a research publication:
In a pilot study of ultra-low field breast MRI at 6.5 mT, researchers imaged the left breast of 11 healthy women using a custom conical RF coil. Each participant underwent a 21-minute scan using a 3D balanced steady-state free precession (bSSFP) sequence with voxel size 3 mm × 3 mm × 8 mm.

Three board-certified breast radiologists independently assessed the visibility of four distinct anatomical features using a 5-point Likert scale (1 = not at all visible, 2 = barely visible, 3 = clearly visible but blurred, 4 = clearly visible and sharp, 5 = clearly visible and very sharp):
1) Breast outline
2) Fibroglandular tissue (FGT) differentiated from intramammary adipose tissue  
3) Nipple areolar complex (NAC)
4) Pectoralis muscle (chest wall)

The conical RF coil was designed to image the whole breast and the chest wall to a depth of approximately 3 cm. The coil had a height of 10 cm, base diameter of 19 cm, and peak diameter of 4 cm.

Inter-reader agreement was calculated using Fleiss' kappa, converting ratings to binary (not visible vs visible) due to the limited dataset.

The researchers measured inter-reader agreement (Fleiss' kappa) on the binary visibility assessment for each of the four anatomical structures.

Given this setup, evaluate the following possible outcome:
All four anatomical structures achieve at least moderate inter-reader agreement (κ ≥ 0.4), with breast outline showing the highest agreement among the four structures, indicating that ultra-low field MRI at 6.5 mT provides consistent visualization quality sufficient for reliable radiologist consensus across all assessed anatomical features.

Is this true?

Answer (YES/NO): NO